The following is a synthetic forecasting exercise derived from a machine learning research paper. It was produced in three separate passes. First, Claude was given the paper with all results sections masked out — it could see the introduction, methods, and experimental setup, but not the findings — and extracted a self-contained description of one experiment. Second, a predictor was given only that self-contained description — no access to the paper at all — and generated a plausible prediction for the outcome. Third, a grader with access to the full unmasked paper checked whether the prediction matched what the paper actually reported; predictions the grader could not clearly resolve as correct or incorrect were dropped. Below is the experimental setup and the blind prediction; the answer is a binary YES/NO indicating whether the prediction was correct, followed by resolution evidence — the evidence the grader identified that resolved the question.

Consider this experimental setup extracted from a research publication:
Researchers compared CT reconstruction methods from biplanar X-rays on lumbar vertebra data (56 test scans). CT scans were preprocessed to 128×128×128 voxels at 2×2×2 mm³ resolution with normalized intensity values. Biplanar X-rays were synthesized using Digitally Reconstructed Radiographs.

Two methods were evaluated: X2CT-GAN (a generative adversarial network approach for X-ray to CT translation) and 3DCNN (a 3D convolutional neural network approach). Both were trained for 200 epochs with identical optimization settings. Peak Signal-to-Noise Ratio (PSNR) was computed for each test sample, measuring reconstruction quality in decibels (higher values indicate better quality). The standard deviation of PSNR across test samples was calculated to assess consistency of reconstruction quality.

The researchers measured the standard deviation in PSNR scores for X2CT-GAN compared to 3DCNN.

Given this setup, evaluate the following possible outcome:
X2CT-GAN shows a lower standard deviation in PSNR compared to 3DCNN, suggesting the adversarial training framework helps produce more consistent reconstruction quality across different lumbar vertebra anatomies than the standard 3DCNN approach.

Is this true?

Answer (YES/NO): NO